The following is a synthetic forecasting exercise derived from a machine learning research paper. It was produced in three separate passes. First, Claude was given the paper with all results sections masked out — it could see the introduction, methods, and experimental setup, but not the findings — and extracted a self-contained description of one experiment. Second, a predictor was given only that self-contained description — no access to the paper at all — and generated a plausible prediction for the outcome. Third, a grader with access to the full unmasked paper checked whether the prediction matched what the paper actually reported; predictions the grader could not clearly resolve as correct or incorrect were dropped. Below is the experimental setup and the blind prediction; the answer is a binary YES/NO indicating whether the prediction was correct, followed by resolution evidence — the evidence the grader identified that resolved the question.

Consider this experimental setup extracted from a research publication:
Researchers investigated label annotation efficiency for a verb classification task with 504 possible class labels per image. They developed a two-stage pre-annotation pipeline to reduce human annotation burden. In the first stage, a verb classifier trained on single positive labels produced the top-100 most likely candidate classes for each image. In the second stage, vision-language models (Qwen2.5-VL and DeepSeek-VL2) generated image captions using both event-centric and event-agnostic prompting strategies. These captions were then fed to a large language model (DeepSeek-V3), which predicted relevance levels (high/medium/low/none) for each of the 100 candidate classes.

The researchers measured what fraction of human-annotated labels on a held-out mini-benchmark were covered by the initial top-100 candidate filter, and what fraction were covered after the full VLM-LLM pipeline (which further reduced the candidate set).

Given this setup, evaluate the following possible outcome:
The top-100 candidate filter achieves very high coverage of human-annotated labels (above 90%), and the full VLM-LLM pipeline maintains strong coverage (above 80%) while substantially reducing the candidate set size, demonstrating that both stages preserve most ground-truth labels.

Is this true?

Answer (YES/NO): YES